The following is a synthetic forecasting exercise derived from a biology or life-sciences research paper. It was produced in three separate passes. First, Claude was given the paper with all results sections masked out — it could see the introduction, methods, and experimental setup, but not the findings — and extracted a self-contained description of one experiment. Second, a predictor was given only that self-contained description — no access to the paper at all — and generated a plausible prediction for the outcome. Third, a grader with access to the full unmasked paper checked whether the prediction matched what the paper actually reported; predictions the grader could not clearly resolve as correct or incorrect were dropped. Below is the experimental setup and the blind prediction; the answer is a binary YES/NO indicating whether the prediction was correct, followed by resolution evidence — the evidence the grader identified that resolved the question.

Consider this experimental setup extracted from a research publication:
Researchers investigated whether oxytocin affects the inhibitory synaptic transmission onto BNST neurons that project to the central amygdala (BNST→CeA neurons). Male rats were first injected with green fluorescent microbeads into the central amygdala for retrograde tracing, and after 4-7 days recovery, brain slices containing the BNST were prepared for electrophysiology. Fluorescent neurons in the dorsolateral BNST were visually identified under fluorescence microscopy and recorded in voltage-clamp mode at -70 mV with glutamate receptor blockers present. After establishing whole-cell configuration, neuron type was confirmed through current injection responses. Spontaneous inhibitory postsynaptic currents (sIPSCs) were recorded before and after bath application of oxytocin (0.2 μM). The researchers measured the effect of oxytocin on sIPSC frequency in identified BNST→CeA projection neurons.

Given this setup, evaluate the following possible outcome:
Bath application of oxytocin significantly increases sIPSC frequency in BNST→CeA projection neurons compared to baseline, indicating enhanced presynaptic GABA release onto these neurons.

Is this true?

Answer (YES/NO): YES